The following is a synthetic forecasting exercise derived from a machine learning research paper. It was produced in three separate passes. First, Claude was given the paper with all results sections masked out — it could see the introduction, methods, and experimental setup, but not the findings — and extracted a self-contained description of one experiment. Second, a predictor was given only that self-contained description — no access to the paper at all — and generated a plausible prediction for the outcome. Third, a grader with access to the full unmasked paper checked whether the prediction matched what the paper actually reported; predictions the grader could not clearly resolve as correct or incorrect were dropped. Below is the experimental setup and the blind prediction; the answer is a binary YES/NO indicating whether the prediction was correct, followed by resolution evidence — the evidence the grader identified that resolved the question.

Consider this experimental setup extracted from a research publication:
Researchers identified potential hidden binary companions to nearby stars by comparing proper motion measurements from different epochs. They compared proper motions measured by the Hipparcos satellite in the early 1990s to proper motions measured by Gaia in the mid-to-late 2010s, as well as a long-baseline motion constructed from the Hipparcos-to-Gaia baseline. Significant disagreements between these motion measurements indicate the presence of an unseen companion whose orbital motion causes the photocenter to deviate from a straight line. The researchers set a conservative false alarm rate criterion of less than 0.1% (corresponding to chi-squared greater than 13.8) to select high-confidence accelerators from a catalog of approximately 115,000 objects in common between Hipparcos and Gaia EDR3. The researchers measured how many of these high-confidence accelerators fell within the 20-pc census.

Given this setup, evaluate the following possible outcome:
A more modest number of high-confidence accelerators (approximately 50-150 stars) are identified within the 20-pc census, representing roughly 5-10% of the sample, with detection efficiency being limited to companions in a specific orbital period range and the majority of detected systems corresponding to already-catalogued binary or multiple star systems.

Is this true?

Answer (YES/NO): NO